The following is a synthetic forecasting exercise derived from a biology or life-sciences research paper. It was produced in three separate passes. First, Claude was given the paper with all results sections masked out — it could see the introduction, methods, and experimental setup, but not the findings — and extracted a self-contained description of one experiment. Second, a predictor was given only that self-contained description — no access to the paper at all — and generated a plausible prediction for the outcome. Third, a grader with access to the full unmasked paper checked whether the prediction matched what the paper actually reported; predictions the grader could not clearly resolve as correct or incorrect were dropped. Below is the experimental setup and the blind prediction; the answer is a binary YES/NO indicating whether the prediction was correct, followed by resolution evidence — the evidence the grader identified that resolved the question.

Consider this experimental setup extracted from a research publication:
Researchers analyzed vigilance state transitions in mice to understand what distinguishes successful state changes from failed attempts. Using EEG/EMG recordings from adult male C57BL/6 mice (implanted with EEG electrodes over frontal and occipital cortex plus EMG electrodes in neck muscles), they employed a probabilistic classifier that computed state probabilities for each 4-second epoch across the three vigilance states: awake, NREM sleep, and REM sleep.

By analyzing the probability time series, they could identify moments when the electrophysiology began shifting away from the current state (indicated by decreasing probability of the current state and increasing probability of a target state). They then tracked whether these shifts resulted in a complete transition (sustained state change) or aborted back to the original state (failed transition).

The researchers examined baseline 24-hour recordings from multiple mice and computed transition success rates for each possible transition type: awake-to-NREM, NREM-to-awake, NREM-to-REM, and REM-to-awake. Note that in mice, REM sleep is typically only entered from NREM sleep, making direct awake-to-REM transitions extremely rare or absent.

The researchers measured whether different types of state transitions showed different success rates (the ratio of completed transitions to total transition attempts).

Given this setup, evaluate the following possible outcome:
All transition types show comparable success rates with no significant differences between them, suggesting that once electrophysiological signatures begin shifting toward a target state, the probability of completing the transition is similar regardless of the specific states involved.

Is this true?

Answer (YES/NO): NO